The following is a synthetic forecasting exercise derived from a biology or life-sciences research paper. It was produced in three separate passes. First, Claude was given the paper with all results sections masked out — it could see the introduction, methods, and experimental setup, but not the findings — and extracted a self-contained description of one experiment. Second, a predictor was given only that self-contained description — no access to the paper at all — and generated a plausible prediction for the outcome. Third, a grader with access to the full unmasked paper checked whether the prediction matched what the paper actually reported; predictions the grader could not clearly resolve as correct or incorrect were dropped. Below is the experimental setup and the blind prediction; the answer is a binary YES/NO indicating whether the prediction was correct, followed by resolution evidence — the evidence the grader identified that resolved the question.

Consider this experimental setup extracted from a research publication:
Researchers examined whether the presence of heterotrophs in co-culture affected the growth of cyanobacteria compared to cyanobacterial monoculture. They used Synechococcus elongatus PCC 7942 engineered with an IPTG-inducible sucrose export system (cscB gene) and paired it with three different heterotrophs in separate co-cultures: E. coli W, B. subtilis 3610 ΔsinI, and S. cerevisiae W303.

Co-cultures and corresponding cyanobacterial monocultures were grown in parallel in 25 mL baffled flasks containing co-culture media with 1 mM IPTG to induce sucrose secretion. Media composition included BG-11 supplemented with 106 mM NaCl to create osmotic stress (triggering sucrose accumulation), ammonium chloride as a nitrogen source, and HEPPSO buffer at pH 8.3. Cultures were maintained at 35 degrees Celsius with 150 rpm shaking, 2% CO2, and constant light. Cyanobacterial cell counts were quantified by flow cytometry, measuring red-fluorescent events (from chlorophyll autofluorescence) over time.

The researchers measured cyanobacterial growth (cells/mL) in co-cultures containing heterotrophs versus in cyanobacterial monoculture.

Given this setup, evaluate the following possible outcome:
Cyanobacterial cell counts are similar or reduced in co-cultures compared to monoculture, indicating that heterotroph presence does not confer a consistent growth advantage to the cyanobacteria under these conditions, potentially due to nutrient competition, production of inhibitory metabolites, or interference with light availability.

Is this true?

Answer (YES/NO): NO